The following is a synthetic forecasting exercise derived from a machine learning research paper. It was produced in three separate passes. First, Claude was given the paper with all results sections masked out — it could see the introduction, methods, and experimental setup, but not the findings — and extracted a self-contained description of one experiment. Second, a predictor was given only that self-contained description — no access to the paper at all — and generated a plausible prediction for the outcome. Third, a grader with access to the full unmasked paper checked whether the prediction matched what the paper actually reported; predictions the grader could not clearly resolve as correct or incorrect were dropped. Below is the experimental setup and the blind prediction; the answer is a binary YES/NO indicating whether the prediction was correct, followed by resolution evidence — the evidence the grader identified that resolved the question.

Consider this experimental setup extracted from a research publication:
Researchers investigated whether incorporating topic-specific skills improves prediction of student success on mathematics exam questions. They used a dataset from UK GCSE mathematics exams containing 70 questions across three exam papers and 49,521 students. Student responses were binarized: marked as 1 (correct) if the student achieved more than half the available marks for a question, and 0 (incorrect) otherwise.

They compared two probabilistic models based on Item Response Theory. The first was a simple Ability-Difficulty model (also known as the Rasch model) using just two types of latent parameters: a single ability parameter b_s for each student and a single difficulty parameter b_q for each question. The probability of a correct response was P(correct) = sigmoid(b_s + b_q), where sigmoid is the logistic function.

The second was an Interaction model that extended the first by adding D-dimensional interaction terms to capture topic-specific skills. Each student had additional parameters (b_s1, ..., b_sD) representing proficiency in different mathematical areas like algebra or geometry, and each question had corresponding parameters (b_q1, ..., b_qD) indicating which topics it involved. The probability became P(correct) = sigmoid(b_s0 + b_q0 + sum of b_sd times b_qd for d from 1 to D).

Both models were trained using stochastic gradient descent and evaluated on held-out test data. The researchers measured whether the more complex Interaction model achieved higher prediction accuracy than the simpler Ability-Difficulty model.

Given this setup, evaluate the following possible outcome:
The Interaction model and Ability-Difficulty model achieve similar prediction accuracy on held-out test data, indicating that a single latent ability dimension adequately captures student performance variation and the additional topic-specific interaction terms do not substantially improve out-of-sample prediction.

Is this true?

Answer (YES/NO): YES